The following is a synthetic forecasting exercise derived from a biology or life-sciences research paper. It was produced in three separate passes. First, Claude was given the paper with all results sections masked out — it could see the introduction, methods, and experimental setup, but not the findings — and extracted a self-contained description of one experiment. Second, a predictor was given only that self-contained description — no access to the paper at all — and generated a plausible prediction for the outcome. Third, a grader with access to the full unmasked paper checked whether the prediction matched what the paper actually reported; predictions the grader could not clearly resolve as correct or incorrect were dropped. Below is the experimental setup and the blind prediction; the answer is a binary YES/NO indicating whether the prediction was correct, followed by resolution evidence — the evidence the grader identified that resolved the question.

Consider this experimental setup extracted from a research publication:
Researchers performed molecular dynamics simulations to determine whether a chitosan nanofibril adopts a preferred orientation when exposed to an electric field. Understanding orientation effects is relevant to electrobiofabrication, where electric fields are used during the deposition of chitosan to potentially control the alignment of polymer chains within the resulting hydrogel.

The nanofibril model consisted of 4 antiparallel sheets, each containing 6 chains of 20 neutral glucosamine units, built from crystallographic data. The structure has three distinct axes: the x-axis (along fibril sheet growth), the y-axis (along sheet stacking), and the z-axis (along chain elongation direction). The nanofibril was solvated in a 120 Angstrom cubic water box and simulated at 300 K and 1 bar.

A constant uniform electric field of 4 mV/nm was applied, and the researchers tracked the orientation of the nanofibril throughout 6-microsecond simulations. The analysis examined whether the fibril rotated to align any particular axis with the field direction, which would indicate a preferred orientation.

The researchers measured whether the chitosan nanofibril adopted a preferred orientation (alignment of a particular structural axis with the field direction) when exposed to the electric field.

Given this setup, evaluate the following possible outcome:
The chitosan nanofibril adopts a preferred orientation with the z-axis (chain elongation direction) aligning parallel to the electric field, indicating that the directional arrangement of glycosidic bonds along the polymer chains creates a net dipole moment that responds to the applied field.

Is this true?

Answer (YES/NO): NO